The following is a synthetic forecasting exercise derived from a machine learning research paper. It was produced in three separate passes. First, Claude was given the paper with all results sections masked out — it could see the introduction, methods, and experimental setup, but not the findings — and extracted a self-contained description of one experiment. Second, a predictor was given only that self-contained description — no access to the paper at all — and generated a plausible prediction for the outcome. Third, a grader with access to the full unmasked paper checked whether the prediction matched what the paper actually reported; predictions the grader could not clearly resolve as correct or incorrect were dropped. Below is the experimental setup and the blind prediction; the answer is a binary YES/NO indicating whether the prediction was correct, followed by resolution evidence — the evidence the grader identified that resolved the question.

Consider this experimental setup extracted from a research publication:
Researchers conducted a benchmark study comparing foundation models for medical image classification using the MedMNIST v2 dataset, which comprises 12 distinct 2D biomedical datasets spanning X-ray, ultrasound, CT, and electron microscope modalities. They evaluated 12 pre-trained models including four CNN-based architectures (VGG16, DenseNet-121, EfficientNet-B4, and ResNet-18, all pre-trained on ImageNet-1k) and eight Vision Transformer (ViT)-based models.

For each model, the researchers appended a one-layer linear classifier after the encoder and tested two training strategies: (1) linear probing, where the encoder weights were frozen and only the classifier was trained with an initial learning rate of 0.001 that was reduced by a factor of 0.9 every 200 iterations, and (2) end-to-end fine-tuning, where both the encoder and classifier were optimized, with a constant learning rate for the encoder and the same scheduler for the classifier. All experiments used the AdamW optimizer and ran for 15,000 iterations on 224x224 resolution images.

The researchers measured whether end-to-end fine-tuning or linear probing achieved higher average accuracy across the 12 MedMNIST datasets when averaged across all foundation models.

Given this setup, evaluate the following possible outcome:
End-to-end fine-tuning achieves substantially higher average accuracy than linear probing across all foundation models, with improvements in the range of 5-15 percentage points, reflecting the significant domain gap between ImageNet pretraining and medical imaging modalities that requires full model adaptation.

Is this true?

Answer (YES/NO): YES